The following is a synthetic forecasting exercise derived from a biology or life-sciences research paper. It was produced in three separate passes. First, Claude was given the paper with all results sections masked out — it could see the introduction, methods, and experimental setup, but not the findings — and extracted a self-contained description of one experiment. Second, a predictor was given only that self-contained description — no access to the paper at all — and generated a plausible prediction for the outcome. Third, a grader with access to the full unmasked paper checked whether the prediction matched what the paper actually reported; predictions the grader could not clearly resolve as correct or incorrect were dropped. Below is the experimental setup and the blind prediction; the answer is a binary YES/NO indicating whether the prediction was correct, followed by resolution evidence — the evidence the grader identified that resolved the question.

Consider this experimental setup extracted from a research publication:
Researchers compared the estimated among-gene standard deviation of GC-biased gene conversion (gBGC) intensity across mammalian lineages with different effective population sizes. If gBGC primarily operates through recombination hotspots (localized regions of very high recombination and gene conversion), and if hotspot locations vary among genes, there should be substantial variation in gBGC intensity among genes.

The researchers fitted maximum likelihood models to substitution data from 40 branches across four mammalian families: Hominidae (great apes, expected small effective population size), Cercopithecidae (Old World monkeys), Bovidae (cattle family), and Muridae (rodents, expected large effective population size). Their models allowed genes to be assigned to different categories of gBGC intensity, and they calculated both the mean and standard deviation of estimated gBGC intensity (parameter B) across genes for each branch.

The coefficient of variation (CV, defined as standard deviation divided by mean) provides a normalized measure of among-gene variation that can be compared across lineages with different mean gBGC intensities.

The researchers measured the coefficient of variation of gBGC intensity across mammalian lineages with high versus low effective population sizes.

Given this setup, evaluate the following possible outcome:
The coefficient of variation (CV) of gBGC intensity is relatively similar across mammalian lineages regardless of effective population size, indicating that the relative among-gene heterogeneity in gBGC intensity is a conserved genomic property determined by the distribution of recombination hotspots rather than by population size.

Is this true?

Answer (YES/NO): NO